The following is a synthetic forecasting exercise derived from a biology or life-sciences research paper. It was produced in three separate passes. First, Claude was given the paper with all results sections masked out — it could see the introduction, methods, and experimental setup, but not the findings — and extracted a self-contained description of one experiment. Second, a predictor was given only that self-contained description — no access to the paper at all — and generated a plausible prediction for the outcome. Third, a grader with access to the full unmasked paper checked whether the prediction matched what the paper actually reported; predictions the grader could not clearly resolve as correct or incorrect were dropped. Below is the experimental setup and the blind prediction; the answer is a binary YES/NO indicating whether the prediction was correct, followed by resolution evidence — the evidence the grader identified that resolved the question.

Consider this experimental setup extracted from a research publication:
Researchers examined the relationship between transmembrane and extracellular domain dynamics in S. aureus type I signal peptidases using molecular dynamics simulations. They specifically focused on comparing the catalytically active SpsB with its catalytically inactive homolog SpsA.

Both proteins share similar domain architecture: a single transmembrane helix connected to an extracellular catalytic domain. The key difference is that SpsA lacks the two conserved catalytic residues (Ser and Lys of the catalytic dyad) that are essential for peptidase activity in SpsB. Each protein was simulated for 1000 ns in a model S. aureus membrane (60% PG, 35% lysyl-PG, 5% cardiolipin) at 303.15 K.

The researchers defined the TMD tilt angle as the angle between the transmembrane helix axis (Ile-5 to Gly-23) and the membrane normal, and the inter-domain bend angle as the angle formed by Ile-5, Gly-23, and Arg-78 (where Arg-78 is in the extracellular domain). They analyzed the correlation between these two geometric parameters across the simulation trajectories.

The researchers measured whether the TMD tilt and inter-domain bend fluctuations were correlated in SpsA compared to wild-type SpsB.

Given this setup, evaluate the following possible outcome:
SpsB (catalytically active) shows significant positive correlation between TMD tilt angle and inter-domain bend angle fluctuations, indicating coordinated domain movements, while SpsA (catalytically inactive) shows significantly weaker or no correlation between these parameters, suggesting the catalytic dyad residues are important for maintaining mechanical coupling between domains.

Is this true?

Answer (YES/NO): NO